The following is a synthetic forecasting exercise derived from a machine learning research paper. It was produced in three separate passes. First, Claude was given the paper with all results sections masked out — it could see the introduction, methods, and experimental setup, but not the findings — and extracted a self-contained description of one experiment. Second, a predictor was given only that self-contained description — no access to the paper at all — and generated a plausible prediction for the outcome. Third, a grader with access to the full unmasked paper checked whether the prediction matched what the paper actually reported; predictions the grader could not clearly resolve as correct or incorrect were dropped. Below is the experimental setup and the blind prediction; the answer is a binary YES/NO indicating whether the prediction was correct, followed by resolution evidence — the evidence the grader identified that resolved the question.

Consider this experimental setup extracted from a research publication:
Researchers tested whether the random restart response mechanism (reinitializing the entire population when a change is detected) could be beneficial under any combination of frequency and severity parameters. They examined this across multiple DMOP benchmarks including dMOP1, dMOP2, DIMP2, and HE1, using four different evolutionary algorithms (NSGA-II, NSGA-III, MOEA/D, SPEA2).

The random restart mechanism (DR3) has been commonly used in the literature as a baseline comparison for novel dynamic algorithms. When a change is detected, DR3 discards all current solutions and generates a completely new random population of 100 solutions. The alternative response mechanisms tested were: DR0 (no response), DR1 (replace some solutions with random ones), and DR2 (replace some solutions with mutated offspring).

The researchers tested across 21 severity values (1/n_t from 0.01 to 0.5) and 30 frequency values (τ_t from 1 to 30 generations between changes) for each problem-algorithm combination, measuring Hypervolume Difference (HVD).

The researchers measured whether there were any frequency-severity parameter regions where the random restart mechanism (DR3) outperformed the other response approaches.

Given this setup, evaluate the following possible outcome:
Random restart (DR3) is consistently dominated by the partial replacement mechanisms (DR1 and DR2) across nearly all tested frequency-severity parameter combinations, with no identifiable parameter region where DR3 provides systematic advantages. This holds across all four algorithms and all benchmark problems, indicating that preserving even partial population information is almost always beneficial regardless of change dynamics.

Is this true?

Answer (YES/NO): YES